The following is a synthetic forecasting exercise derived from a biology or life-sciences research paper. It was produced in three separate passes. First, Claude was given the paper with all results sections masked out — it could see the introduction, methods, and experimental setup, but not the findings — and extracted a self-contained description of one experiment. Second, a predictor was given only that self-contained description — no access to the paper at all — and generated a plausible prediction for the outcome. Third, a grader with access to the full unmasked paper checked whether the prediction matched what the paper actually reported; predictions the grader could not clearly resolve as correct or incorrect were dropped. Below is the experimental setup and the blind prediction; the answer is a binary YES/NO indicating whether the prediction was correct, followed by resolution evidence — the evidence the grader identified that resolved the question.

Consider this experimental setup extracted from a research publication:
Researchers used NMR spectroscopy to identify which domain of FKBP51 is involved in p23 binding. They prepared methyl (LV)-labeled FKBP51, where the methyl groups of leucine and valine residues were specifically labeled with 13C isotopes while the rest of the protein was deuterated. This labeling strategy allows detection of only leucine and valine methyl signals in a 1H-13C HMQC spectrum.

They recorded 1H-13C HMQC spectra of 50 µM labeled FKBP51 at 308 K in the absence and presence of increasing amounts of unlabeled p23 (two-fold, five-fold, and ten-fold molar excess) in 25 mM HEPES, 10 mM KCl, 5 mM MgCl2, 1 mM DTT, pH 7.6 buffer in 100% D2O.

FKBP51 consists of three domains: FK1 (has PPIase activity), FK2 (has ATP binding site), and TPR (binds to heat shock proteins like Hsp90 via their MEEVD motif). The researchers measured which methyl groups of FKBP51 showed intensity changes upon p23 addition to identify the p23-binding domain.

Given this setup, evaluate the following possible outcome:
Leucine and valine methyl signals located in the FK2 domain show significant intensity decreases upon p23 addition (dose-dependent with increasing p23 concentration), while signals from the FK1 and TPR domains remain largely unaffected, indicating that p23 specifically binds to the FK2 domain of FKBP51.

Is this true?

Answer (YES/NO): NO